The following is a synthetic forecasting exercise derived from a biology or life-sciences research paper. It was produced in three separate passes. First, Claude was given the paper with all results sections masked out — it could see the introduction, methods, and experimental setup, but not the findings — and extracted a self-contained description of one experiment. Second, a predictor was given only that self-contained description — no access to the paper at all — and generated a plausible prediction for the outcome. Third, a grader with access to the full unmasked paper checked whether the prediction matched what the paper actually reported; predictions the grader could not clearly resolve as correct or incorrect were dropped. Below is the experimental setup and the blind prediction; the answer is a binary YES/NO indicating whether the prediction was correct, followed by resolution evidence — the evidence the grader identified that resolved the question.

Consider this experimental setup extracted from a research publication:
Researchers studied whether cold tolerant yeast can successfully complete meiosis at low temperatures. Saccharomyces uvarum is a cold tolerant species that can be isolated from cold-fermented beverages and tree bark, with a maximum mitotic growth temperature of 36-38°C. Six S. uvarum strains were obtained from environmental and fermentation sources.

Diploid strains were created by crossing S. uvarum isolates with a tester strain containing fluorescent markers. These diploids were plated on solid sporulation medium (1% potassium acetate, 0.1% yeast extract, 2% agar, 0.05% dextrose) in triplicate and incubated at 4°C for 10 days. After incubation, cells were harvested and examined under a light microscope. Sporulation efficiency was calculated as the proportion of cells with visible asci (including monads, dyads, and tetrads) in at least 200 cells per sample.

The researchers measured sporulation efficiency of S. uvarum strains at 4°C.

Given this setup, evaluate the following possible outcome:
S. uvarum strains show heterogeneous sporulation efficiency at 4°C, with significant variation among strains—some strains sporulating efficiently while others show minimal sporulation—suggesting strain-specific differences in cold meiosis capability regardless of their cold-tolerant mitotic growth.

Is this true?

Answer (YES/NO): NO